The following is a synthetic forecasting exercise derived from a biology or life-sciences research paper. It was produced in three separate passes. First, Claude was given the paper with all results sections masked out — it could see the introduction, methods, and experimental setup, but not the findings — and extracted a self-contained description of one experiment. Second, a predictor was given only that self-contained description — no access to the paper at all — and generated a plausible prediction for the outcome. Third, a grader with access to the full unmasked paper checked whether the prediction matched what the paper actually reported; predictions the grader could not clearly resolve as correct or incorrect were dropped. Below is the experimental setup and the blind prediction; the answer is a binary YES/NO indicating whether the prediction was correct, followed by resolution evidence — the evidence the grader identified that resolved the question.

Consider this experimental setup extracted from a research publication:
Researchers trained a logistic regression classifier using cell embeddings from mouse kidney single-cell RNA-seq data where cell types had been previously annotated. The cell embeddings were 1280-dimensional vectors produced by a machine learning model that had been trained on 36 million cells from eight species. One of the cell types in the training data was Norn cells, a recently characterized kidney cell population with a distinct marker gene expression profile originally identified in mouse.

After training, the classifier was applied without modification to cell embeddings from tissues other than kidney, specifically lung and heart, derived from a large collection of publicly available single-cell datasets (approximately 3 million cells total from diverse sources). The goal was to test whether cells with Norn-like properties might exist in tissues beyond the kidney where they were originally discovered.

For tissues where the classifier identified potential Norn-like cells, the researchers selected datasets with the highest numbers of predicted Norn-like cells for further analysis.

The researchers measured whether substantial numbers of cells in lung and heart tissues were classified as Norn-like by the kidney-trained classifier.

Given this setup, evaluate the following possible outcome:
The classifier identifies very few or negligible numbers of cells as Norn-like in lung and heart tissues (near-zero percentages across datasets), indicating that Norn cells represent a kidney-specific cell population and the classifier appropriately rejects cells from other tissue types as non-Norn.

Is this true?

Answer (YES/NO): NO